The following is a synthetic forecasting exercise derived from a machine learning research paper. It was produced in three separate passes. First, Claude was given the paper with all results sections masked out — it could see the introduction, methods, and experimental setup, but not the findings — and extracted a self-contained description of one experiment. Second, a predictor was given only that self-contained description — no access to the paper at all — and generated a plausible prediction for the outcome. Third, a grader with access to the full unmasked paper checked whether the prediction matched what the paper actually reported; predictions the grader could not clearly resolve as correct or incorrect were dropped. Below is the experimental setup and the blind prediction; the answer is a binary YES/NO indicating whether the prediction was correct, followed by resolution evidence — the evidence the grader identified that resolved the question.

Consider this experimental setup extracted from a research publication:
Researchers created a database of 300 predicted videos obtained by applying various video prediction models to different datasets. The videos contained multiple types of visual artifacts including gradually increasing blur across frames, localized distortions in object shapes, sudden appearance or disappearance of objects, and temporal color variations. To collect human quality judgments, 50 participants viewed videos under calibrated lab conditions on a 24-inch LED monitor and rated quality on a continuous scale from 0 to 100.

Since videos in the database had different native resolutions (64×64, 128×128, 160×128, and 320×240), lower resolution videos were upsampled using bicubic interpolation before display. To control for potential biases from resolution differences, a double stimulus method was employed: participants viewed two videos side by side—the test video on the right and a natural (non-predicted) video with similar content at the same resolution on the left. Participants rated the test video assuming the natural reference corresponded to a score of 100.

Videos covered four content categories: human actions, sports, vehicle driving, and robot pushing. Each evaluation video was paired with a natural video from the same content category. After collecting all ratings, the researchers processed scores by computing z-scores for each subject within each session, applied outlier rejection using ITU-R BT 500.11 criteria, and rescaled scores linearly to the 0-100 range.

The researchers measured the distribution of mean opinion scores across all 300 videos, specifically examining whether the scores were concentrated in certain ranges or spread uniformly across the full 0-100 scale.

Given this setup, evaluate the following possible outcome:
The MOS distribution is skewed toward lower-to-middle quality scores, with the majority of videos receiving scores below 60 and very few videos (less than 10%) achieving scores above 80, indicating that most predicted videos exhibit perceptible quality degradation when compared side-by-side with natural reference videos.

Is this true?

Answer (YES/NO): YES